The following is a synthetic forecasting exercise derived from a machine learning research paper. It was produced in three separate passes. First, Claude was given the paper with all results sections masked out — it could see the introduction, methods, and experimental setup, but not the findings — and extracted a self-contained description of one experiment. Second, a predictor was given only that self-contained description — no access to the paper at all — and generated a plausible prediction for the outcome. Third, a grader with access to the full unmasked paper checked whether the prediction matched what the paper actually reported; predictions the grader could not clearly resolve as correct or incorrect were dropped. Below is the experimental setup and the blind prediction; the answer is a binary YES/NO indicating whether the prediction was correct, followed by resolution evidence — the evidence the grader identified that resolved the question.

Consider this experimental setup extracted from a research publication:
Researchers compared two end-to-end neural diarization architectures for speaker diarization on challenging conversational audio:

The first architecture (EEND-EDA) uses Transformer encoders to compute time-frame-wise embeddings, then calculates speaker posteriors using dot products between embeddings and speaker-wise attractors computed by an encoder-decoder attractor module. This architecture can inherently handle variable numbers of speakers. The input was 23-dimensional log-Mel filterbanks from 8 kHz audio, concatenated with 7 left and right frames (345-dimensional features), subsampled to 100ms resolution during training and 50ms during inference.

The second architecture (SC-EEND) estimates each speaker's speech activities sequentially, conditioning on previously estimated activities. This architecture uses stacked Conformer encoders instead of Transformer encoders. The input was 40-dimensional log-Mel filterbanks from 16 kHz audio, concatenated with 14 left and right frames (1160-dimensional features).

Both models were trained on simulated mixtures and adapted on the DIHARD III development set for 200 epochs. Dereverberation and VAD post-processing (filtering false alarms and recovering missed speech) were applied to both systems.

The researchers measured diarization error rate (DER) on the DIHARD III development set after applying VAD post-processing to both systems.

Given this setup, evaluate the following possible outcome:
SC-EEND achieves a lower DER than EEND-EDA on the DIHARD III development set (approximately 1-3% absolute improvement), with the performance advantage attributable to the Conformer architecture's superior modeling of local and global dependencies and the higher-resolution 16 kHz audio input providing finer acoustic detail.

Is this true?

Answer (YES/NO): NO